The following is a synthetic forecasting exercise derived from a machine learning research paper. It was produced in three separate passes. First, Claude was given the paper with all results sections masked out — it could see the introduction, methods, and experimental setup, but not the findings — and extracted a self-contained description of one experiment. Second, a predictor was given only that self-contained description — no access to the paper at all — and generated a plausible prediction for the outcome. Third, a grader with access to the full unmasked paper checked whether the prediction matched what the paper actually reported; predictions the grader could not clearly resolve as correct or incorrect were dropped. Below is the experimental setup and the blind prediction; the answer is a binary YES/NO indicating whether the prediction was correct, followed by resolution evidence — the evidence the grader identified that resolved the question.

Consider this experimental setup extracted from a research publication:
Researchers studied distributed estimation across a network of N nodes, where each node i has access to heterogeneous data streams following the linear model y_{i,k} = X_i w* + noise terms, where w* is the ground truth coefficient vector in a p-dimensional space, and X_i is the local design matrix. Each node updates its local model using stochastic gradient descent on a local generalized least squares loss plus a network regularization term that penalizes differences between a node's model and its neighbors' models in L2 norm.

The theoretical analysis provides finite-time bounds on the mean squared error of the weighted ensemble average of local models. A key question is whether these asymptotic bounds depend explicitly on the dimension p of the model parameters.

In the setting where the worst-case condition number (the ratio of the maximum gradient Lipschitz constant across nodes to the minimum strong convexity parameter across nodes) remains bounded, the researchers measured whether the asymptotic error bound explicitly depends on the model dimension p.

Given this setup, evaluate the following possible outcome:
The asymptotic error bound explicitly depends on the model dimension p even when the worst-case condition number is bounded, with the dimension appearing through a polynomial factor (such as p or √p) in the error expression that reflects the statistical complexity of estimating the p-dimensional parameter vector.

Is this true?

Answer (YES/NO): NO